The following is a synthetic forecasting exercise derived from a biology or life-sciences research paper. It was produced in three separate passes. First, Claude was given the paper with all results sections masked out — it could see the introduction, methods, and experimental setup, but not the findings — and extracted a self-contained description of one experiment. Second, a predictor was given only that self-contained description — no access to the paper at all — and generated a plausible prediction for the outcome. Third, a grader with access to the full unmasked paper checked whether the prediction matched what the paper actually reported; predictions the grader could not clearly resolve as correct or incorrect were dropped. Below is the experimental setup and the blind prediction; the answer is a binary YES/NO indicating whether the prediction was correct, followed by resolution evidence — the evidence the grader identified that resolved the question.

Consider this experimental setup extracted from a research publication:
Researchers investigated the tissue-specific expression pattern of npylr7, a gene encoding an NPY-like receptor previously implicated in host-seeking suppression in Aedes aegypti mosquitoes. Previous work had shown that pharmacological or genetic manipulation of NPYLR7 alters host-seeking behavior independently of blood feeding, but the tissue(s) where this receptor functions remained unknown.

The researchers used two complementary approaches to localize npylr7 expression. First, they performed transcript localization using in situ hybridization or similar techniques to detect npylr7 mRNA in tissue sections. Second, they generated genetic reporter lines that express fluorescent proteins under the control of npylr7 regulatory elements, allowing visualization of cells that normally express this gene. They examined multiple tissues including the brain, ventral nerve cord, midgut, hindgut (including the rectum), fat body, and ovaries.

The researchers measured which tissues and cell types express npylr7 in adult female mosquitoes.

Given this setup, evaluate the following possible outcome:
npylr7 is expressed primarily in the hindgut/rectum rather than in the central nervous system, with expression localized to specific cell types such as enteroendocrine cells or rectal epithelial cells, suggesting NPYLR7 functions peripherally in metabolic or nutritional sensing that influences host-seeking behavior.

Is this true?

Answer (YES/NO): YES